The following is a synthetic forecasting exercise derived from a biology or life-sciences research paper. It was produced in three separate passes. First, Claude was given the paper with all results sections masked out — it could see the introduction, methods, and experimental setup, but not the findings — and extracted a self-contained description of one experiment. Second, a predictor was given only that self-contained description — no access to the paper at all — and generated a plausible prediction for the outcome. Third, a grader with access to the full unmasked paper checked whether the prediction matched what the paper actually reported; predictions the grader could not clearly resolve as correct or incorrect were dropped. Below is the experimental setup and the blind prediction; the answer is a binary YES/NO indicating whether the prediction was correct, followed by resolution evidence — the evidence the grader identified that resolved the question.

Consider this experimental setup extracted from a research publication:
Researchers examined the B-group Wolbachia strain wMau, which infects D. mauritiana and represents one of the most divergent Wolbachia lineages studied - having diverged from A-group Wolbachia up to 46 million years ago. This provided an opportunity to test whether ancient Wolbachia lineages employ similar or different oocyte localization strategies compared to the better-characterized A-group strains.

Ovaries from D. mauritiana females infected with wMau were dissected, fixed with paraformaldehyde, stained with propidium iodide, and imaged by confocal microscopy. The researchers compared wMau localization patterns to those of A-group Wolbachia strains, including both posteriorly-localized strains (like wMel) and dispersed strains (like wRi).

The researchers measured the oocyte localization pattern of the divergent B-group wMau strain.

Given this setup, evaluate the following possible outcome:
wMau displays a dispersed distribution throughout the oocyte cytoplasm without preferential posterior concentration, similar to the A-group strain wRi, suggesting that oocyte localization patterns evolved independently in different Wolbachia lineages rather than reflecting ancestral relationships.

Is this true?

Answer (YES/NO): YES